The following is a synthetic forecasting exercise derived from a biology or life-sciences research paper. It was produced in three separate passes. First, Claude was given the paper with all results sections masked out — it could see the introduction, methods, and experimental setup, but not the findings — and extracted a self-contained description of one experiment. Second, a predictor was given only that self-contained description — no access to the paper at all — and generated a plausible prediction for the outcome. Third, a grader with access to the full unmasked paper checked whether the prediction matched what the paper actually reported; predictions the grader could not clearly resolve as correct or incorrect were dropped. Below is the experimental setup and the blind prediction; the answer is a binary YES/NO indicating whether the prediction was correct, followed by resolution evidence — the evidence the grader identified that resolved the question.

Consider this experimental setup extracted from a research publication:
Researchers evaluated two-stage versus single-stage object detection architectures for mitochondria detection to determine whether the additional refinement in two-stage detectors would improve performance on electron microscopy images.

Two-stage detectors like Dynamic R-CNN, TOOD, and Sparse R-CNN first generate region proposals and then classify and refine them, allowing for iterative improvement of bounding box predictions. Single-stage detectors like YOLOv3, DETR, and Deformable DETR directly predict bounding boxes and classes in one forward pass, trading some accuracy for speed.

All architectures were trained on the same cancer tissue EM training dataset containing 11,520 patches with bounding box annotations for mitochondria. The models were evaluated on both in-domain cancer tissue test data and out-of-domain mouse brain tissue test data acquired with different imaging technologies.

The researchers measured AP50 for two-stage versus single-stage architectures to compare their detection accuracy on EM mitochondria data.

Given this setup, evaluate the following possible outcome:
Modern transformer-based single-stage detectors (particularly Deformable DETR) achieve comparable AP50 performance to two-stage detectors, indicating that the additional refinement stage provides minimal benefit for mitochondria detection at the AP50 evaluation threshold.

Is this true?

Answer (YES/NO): YES